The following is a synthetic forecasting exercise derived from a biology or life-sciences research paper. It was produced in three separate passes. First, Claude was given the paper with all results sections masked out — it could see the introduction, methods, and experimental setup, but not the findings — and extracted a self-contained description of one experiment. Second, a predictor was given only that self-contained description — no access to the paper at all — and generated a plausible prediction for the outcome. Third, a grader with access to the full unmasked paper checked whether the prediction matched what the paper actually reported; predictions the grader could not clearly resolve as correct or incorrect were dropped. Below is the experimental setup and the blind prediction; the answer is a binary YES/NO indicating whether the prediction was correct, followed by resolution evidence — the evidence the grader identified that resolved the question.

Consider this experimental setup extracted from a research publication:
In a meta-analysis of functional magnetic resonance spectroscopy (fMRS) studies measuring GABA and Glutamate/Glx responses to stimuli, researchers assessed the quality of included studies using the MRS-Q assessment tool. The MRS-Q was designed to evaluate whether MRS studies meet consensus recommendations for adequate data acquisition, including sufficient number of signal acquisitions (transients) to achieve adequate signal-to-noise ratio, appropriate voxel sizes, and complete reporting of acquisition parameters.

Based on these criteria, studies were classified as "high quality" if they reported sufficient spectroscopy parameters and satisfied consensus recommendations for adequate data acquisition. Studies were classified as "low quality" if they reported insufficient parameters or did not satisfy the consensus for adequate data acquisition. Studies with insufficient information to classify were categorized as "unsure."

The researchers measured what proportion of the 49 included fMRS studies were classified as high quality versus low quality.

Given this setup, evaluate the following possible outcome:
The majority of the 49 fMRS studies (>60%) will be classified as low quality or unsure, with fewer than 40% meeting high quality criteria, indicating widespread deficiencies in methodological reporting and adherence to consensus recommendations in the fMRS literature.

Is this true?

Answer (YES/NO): NO